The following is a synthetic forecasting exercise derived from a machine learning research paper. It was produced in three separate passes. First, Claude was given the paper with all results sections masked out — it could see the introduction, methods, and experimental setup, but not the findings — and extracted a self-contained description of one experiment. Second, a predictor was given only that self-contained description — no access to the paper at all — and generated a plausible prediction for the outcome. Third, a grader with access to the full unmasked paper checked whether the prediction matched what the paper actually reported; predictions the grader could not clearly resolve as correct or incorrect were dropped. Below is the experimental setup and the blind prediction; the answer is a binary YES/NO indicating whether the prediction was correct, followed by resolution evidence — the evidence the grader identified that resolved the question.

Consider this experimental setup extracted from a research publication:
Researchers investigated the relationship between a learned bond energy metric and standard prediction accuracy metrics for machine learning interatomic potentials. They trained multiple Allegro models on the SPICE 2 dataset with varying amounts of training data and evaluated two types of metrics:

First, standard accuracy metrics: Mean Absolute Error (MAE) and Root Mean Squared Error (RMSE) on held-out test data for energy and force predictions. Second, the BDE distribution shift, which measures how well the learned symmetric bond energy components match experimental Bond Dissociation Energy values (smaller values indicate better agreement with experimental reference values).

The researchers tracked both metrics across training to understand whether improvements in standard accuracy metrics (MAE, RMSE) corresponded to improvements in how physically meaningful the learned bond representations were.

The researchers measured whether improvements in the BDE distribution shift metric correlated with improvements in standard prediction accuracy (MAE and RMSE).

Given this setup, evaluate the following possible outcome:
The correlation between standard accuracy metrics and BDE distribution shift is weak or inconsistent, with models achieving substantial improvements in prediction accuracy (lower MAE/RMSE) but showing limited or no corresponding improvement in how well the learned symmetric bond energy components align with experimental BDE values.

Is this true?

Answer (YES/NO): NO